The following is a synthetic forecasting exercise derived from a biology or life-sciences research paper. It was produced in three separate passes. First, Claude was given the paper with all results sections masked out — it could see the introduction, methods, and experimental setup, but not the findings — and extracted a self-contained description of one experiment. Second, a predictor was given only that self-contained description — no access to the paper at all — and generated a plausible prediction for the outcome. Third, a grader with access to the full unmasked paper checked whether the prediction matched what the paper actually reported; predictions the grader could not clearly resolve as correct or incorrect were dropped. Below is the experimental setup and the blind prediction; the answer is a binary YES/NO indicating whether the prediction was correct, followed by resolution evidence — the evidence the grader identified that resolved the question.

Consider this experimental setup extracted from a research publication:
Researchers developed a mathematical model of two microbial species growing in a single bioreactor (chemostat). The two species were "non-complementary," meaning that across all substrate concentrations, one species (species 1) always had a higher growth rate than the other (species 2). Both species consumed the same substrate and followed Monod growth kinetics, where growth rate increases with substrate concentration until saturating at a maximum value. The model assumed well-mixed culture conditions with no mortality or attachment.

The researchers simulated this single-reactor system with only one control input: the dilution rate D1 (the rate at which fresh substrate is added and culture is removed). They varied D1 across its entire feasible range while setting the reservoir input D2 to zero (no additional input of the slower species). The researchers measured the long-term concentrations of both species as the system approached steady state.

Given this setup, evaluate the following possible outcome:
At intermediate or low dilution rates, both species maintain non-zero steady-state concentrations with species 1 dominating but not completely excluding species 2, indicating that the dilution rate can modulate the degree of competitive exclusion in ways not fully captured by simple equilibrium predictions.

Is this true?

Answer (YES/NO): NO